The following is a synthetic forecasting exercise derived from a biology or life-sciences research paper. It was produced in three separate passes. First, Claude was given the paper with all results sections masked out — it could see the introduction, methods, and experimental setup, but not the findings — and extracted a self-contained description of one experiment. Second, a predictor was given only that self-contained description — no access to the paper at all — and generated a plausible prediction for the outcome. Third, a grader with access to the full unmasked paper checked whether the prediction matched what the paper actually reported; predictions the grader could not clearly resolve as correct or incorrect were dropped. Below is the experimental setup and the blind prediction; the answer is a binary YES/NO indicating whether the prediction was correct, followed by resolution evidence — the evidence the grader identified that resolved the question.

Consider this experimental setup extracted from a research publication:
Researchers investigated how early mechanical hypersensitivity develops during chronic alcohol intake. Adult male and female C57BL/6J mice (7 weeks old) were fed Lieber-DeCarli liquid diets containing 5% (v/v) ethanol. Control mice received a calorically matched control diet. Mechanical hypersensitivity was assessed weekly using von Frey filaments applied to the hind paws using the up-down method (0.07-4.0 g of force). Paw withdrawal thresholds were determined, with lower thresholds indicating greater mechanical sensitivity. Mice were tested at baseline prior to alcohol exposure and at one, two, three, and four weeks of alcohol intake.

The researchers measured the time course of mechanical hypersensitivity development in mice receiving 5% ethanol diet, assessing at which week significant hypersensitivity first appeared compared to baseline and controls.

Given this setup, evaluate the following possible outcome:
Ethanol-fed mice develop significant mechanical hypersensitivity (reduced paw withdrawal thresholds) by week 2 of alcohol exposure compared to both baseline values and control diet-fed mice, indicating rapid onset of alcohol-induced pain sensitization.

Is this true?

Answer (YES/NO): NO